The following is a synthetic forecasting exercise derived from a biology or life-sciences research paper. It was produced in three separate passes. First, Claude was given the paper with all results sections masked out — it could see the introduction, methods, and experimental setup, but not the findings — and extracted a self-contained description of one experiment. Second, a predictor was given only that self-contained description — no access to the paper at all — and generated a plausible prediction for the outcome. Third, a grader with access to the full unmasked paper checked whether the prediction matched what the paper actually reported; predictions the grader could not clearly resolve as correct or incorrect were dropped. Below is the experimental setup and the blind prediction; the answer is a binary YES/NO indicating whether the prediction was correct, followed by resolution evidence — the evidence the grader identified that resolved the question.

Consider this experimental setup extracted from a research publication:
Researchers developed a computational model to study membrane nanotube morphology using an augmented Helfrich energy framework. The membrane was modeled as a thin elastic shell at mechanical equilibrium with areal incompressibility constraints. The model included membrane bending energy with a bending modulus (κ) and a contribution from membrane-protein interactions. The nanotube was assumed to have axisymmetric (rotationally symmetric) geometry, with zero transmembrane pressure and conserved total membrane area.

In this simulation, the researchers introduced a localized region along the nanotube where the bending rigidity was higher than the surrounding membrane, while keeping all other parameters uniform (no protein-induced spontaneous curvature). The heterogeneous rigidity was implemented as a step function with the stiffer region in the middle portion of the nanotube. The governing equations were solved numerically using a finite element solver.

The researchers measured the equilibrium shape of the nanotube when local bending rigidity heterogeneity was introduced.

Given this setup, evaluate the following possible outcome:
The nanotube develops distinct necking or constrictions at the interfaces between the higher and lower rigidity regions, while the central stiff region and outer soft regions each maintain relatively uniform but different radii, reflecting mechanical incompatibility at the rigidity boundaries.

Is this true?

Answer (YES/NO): NO